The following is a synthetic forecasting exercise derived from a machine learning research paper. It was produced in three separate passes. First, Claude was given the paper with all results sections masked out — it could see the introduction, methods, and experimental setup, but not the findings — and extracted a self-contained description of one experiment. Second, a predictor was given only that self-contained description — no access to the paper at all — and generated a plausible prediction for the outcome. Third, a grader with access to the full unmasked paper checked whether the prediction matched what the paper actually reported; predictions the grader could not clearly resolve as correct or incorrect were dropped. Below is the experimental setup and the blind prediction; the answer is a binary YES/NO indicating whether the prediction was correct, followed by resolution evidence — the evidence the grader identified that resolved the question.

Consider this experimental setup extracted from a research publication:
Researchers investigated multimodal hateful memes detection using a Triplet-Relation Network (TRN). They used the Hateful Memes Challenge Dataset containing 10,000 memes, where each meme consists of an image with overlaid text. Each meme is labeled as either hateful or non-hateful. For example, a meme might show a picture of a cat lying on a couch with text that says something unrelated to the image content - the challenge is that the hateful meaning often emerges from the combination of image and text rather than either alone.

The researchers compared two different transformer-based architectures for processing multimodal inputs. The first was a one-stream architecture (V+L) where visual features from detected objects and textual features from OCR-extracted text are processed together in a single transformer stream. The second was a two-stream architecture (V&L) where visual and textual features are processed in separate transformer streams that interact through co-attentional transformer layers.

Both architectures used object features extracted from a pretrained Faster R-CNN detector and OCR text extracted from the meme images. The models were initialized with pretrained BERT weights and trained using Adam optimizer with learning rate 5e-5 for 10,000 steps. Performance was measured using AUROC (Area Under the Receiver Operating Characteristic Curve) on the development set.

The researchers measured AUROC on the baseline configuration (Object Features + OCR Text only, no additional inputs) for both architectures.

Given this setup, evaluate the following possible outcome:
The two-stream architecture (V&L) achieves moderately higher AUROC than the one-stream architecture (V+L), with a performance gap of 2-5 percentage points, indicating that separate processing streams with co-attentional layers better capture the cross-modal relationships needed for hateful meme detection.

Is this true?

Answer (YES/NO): NO